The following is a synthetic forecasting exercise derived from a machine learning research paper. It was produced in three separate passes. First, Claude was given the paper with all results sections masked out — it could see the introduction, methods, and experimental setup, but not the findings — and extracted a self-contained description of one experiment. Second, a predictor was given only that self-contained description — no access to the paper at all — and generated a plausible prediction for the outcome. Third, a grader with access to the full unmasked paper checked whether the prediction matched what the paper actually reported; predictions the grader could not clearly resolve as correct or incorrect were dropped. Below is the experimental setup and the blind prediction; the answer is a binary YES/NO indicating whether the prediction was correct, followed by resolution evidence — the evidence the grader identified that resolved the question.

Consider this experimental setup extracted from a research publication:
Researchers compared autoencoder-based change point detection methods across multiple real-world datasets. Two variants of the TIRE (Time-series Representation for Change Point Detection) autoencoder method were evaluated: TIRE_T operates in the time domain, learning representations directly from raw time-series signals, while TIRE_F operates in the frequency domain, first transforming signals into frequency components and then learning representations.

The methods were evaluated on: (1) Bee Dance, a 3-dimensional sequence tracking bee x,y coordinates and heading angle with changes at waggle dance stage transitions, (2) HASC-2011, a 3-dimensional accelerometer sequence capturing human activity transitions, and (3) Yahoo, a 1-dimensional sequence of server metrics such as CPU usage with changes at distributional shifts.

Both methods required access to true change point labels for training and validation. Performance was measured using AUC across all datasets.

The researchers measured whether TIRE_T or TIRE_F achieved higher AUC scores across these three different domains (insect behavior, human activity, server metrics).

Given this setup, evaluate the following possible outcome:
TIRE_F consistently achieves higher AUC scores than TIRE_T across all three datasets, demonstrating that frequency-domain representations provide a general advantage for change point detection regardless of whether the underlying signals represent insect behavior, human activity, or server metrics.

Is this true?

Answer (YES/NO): YES